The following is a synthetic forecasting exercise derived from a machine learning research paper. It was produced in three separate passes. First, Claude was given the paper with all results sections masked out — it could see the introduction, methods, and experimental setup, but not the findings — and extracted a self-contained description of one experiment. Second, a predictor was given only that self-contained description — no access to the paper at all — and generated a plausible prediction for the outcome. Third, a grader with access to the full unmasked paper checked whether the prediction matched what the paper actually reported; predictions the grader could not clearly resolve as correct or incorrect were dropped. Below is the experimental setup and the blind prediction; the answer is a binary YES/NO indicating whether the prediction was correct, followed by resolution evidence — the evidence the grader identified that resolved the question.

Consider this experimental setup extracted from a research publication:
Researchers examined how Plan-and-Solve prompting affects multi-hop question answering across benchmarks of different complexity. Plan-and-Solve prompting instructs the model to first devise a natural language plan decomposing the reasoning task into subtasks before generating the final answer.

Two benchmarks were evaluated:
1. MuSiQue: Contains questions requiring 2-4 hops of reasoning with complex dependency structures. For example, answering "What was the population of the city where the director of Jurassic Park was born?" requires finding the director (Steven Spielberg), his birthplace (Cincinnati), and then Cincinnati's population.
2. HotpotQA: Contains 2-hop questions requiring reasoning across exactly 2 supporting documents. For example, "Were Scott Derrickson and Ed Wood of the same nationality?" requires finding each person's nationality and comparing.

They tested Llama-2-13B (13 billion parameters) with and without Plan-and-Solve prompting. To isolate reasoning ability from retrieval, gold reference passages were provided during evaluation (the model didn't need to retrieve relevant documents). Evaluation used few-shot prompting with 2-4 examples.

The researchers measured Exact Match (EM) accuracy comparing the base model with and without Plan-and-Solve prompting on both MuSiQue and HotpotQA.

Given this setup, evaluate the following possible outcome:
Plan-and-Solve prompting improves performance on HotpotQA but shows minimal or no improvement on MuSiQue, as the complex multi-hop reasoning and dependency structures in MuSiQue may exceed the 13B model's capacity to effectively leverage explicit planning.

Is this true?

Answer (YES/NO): NO